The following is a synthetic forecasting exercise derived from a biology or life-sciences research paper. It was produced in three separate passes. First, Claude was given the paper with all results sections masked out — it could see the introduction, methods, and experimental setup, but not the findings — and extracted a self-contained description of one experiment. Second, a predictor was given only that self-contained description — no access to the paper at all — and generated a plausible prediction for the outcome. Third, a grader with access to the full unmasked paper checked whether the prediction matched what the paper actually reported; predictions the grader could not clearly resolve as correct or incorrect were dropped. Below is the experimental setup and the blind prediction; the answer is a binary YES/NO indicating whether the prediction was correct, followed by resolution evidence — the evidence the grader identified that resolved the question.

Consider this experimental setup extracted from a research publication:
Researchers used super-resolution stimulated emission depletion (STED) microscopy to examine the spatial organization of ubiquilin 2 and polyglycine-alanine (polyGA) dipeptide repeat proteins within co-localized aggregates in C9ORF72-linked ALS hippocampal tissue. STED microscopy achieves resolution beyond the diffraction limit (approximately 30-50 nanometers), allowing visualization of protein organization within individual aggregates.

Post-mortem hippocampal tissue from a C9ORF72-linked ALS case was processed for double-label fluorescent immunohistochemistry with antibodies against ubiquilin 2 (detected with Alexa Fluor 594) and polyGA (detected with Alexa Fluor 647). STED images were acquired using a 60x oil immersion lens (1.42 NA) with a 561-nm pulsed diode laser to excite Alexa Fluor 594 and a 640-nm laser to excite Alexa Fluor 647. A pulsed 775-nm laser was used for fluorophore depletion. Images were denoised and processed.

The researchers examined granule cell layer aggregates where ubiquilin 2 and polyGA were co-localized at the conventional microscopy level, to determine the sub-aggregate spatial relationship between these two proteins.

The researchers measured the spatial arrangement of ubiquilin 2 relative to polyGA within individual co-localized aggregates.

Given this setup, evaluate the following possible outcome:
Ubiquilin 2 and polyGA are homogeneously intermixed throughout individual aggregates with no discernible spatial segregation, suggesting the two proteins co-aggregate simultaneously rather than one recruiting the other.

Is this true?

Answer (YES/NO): NO